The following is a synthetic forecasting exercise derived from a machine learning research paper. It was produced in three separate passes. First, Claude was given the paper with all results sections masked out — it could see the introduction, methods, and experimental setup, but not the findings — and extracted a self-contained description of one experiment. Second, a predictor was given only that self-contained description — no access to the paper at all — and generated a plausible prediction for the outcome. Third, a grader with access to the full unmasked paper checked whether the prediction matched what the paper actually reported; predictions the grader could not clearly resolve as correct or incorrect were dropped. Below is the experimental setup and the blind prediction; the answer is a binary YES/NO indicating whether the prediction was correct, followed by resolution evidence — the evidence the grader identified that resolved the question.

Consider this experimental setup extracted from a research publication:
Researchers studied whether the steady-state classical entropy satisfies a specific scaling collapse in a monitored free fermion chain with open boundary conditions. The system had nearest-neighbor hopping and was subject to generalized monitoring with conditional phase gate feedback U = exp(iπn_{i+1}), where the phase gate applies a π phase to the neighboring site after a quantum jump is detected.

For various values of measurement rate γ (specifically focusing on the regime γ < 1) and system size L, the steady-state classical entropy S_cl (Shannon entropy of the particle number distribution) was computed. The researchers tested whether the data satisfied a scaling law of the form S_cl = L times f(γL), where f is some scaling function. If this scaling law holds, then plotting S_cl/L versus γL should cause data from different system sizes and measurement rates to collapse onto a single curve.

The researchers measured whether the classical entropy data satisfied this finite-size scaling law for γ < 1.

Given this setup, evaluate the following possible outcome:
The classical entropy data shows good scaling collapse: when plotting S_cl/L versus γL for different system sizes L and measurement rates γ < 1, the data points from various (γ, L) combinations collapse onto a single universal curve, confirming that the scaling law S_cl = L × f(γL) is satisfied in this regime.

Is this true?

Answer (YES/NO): YES